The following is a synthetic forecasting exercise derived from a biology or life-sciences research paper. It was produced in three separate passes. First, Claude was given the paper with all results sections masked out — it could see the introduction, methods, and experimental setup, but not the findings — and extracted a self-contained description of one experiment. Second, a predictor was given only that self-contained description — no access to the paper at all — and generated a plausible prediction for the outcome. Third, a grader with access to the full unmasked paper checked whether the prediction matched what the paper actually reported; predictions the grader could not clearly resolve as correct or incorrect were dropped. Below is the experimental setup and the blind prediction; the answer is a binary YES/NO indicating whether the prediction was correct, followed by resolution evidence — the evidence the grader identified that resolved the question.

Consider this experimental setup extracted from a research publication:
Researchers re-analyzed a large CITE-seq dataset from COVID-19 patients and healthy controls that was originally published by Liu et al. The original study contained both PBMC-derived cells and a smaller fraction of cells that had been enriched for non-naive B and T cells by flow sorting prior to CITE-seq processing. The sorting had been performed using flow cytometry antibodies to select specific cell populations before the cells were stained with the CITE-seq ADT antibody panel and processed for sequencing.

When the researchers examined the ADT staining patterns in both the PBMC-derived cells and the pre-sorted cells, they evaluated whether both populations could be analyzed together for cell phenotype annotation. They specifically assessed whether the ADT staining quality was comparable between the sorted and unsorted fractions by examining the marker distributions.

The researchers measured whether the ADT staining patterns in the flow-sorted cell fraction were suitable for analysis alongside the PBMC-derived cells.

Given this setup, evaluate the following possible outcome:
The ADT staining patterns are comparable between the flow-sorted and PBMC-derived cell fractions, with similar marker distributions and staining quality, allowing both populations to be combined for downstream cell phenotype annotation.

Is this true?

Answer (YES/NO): NO